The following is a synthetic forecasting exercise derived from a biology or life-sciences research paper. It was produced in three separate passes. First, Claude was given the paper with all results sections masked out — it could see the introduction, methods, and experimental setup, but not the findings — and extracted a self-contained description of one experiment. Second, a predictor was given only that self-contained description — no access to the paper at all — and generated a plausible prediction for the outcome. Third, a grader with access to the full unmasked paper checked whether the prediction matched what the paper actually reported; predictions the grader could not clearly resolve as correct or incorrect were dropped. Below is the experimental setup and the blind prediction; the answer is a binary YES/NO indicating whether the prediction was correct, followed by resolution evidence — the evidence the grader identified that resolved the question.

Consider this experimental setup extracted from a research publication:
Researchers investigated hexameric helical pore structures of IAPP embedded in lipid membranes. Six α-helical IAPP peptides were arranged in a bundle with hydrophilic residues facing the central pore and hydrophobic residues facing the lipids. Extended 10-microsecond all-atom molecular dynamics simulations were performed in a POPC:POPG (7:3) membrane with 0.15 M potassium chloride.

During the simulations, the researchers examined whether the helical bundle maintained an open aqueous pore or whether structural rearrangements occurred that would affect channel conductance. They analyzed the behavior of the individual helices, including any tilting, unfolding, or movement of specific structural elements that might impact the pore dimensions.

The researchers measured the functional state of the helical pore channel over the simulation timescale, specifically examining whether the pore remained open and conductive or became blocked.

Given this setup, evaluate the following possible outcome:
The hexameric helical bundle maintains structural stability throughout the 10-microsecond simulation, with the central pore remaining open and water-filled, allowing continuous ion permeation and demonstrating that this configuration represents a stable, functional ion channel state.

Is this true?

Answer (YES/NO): NO